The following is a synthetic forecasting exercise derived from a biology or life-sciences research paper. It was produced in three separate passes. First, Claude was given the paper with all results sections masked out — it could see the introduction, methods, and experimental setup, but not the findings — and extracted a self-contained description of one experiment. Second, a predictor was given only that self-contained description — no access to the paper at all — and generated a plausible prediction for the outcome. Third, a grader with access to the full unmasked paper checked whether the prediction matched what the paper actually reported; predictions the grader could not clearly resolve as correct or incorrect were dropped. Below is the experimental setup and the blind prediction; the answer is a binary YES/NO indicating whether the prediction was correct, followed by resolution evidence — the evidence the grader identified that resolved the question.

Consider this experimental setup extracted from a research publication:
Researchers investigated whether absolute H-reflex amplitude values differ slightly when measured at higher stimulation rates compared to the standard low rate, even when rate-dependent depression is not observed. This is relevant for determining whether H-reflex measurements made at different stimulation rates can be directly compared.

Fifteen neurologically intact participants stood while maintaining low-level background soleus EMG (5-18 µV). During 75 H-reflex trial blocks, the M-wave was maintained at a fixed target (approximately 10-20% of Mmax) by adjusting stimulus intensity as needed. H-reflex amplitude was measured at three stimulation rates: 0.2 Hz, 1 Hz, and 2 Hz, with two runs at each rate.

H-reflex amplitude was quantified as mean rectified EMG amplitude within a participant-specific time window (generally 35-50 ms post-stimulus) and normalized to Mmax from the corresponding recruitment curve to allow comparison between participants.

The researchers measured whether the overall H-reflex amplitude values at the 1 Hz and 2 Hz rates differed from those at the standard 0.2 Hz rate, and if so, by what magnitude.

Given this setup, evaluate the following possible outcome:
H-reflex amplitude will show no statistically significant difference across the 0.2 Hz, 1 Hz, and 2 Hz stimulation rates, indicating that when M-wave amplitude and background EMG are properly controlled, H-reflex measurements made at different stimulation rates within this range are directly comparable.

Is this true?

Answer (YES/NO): NO